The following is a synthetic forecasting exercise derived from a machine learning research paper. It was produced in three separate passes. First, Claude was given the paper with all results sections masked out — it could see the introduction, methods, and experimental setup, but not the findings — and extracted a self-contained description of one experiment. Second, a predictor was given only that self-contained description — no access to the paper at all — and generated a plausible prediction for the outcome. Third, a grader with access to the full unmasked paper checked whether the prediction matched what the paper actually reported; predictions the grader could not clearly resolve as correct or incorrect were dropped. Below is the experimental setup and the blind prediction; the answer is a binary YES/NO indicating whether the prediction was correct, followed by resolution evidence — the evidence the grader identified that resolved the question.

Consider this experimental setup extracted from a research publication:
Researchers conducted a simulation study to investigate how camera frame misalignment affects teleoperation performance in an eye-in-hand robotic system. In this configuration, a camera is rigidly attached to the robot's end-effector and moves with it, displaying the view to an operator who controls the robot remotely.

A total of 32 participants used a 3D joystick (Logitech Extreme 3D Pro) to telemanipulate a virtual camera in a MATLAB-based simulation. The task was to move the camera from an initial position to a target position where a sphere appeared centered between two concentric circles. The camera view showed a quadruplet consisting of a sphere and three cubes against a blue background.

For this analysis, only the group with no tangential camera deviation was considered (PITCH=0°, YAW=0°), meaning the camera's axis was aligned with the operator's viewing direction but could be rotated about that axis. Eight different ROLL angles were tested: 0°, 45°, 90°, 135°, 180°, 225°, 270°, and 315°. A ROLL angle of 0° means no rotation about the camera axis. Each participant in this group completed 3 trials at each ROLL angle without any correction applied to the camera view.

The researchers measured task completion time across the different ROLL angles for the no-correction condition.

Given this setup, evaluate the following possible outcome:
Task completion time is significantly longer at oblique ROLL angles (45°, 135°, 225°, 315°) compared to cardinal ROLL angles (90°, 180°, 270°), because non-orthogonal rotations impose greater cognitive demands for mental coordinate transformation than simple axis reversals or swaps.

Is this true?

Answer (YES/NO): NO